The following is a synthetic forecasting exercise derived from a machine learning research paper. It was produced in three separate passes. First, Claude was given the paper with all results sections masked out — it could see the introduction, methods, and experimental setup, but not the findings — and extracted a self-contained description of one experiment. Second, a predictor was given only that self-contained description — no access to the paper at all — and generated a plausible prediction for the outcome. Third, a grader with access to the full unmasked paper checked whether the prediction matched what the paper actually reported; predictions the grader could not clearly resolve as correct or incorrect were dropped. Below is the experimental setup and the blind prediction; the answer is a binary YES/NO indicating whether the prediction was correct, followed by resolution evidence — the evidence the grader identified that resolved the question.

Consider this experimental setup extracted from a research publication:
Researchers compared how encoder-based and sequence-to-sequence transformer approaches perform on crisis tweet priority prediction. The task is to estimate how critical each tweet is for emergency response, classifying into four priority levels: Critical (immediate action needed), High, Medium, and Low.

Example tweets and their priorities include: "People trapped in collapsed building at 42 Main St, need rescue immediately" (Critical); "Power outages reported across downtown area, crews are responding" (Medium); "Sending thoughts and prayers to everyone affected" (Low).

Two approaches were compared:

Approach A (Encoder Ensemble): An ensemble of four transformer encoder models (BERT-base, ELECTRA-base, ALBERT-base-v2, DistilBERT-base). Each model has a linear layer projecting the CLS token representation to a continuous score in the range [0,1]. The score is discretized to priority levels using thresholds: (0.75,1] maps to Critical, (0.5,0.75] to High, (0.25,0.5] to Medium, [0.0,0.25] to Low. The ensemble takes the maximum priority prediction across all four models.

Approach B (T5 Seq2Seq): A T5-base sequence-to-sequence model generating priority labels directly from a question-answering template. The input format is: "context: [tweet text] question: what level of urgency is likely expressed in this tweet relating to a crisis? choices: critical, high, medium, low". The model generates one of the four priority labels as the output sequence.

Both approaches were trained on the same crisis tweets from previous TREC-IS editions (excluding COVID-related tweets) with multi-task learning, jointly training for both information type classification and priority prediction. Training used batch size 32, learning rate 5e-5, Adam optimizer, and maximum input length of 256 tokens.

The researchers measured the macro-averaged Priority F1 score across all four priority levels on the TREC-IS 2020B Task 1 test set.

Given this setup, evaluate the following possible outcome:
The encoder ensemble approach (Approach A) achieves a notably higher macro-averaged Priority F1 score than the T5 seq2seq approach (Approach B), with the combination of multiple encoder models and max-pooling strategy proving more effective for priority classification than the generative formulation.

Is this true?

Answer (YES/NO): NO